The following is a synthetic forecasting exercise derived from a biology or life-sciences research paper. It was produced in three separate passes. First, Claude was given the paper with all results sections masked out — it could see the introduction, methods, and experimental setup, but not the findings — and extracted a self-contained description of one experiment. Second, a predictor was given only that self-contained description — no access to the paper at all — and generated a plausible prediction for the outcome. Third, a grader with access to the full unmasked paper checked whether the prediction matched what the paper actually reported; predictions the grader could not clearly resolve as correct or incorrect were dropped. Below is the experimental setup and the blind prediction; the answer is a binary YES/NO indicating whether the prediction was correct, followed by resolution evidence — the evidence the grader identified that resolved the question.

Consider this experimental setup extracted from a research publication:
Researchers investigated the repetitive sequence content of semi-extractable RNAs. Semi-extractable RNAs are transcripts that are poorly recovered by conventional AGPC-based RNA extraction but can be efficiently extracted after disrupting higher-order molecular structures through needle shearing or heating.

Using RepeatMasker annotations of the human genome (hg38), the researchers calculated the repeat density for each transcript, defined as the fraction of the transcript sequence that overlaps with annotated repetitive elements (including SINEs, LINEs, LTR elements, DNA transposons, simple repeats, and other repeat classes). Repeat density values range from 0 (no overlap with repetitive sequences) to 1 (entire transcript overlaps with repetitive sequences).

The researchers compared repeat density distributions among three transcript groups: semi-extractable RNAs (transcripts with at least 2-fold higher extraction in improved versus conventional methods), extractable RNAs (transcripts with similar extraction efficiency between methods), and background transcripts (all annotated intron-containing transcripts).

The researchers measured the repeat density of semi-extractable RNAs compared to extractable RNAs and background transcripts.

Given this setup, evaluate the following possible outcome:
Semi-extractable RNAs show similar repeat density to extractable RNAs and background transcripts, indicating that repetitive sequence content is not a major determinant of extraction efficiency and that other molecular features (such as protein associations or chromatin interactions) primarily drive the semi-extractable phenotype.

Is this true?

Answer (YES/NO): NO